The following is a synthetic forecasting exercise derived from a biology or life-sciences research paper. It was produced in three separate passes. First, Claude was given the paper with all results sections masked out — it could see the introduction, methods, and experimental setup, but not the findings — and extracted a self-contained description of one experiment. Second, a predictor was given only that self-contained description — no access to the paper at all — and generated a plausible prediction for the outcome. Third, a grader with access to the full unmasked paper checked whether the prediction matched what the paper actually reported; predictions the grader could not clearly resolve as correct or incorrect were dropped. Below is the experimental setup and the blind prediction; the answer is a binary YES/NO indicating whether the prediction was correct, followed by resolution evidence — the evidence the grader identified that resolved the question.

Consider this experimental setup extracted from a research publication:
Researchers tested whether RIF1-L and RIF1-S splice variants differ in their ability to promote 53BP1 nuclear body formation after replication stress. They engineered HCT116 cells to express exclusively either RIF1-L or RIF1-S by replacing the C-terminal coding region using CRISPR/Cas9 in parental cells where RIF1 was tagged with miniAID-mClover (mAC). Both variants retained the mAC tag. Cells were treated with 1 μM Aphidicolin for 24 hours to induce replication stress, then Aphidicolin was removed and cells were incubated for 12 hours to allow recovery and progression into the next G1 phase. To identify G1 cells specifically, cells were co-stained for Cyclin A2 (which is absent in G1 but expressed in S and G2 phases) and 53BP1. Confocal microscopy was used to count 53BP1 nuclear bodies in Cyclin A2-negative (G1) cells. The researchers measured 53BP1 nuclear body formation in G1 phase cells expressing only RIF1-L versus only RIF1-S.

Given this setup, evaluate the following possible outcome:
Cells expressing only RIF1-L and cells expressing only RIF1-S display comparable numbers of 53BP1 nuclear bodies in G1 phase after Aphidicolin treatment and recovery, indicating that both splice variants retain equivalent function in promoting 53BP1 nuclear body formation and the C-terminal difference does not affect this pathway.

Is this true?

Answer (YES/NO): NO